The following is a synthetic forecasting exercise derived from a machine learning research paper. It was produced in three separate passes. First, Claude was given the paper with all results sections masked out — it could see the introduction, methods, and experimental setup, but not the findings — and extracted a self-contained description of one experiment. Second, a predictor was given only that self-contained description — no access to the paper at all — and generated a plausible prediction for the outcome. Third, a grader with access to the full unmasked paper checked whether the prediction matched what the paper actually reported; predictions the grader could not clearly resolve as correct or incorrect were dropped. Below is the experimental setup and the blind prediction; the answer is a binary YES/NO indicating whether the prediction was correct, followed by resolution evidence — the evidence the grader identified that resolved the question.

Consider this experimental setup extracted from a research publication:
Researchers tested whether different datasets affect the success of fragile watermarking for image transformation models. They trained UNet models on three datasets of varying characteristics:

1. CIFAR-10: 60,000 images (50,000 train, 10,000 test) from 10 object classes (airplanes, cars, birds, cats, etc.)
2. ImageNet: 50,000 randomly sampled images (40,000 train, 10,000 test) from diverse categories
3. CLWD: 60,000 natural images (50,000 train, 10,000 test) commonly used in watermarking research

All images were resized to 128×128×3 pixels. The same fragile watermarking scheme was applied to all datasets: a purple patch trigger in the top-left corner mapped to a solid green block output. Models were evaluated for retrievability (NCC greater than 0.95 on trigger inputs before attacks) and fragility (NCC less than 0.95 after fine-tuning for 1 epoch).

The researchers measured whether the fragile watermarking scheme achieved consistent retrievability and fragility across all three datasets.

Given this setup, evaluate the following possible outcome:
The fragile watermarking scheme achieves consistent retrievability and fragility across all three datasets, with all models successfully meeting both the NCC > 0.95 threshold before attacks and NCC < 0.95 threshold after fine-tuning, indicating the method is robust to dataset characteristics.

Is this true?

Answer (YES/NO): YES